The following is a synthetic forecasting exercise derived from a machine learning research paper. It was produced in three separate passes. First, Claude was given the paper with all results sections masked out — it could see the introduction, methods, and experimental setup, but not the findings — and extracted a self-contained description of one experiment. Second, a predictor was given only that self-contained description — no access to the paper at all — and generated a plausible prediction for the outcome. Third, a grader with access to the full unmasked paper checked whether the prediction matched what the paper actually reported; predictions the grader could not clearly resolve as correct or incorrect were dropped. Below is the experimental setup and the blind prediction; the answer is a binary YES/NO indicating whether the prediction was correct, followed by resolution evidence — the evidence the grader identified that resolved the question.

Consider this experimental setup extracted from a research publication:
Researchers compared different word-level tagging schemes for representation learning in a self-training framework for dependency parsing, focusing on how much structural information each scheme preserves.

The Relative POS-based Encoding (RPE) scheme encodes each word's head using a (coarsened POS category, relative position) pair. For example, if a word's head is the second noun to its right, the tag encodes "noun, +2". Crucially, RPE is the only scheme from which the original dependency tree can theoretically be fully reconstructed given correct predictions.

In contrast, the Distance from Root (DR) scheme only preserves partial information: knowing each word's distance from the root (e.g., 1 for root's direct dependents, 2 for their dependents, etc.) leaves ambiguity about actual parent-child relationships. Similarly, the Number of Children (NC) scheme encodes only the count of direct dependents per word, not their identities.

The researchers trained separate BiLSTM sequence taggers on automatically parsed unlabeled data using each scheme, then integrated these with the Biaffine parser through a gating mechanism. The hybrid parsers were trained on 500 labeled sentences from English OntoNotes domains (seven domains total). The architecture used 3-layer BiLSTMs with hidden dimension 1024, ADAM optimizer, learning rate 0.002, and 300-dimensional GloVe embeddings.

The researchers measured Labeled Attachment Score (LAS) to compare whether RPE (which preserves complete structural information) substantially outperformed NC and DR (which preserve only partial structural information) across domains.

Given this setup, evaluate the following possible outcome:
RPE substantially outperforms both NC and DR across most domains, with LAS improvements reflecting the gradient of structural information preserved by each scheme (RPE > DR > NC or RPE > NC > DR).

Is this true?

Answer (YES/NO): NO